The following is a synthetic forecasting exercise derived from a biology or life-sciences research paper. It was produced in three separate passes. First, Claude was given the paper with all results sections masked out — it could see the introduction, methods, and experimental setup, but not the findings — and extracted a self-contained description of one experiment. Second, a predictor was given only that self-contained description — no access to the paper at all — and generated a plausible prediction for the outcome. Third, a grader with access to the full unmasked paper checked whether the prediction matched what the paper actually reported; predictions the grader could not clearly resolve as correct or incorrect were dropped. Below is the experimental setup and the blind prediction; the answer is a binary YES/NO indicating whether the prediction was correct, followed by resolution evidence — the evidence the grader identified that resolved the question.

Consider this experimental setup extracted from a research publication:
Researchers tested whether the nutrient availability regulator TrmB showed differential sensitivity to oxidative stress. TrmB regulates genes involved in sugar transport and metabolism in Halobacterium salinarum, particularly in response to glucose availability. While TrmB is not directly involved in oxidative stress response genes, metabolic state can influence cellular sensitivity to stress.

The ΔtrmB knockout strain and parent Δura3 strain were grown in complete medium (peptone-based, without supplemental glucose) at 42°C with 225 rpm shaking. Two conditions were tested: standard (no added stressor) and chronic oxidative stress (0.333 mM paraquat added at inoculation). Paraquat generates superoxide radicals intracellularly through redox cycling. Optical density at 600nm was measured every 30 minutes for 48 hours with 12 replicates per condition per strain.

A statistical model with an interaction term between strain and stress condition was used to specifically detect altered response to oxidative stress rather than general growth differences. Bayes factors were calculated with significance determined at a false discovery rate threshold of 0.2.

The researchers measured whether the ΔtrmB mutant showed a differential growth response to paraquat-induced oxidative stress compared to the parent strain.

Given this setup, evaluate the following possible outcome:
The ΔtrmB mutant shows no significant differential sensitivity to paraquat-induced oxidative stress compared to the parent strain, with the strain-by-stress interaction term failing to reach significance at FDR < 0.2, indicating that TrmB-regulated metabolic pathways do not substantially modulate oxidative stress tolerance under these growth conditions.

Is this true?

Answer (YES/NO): YES